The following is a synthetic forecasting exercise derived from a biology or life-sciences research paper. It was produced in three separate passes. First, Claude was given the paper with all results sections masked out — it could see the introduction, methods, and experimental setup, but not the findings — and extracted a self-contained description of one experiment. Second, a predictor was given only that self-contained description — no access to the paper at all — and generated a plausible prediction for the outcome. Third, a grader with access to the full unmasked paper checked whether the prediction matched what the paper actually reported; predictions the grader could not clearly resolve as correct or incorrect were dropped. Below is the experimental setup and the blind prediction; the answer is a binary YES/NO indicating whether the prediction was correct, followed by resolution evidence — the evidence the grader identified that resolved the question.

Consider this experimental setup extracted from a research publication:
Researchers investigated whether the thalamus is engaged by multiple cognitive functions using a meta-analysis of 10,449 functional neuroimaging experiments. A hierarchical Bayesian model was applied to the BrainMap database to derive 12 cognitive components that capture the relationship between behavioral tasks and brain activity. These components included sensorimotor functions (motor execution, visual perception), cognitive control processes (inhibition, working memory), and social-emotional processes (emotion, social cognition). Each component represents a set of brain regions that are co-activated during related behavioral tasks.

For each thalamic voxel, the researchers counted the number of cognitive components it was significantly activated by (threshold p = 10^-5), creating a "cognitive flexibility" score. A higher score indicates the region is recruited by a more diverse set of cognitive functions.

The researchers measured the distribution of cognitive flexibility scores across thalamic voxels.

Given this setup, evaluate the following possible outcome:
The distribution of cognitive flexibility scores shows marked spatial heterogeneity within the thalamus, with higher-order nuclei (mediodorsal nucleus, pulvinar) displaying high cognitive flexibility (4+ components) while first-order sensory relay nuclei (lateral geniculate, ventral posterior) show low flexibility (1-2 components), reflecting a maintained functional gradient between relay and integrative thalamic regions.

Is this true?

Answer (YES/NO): NO